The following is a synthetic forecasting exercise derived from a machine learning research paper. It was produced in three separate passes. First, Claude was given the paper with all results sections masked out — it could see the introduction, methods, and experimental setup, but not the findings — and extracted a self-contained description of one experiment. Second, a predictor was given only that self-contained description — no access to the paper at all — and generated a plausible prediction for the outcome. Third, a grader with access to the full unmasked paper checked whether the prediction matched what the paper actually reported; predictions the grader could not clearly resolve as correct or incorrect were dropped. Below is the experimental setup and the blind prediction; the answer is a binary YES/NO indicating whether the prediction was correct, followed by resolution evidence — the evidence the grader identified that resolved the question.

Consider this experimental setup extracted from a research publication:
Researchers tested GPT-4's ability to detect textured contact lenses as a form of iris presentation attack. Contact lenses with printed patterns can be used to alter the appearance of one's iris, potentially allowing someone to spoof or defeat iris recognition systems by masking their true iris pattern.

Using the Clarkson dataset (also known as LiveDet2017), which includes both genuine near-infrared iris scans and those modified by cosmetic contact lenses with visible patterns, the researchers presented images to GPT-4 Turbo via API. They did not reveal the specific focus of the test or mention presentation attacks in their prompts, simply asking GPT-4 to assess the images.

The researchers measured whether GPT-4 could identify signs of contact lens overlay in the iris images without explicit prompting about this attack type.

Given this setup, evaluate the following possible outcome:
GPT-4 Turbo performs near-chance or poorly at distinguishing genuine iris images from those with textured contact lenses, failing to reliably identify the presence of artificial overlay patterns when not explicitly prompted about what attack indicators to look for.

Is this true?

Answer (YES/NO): NO